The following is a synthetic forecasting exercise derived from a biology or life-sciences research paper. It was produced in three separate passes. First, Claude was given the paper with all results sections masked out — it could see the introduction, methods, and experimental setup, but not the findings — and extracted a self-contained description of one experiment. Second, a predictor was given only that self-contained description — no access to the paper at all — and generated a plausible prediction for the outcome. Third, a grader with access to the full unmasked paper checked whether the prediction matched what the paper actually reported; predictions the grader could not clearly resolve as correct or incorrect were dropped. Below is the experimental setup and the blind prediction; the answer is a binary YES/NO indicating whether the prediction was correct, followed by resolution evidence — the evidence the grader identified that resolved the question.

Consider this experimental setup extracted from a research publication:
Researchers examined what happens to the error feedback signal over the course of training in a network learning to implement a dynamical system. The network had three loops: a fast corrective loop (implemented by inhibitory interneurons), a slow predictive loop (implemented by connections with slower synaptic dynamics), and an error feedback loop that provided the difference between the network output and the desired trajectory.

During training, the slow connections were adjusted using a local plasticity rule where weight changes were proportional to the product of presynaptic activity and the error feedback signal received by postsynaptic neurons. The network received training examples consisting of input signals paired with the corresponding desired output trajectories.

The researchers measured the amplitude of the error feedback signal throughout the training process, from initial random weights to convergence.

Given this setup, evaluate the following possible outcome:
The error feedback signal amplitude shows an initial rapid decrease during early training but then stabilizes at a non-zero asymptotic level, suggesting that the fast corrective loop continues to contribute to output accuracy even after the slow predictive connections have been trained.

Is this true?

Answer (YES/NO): NO